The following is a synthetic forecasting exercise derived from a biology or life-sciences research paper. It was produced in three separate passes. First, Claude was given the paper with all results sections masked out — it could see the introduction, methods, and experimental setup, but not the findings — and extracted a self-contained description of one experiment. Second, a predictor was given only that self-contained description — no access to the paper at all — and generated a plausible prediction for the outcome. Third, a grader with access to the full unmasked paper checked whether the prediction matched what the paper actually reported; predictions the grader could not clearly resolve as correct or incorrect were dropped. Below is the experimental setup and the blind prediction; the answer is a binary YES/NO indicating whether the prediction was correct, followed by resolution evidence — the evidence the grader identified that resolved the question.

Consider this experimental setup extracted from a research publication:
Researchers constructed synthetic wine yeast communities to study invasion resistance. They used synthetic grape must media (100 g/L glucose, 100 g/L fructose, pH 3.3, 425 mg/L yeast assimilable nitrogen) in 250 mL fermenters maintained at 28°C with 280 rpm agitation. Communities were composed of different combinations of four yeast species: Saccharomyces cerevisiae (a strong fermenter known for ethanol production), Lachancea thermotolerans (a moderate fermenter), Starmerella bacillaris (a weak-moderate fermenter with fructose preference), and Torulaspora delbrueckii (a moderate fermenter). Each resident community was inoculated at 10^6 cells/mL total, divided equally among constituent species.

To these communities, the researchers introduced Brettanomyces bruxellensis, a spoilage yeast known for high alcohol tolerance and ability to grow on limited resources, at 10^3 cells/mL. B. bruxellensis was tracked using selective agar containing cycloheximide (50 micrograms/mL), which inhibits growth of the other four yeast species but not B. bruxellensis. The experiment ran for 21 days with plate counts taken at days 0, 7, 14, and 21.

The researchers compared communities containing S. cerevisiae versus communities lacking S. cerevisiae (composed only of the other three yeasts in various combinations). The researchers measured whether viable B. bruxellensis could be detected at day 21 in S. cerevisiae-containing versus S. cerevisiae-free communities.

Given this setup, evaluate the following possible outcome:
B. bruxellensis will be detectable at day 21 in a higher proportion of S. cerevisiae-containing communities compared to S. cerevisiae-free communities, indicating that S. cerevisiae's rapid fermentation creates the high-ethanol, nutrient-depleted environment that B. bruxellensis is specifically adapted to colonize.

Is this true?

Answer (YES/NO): NO